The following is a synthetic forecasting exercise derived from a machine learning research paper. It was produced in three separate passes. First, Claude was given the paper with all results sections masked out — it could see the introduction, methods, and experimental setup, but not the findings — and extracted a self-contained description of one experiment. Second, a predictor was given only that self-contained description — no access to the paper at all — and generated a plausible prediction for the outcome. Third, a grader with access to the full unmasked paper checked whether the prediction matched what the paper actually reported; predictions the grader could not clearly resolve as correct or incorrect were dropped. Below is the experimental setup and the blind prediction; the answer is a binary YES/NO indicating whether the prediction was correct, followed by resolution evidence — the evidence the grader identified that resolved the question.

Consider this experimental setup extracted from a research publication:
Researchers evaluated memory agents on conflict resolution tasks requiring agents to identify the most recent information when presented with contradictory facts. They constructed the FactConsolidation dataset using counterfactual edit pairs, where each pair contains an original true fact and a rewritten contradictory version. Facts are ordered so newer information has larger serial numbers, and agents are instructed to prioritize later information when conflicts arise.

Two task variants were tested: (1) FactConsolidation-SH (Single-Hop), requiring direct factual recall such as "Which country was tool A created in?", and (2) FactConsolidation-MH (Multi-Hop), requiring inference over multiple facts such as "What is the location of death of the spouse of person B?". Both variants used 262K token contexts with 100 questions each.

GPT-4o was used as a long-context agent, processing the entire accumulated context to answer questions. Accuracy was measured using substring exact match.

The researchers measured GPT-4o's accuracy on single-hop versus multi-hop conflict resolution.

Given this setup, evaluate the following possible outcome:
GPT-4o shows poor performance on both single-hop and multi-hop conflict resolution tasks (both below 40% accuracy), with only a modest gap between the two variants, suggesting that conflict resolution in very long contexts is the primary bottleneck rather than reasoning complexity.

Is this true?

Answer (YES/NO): NO